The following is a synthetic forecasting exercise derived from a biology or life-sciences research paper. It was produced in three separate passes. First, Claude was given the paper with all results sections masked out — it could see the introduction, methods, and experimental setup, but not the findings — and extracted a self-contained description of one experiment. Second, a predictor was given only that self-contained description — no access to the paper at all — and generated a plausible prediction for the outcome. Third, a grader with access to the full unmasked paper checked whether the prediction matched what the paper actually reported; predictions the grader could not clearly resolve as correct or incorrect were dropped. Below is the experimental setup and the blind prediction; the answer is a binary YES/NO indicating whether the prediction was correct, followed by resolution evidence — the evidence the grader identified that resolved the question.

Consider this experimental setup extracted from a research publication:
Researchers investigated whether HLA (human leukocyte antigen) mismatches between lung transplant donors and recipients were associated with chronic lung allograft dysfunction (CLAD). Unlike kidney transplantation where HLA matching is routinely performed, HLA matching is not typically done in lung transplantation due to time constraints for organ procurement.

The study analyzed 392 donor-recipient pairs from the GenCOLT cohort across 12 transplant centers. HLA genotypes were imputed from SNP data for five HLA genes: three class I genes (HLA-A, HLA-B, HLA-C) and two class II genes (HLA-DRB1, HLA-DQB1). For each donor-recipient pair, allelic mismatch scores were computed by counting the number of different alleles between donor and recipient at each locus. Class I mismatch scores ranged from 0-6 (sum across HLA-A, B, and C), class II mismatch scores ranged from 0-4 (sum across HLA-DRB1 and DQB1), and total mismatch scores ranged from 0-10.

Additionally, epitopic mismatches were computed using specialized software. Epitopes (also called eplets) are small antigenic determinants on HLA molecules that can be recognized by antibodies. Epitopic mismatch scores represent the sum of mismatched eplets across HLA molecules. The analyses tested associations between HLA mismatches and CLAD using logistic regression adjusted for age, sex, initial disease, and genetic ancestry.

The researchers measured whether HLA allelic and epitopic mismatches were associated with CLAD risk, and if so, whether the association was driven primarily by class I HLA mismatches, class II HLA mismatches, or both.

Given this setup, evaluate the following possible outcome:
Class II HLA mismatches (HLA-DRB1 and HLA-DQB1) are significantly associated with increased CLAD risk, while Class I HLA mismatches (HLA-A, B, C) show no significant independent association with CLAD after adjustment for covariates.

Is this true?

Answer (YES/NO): NO